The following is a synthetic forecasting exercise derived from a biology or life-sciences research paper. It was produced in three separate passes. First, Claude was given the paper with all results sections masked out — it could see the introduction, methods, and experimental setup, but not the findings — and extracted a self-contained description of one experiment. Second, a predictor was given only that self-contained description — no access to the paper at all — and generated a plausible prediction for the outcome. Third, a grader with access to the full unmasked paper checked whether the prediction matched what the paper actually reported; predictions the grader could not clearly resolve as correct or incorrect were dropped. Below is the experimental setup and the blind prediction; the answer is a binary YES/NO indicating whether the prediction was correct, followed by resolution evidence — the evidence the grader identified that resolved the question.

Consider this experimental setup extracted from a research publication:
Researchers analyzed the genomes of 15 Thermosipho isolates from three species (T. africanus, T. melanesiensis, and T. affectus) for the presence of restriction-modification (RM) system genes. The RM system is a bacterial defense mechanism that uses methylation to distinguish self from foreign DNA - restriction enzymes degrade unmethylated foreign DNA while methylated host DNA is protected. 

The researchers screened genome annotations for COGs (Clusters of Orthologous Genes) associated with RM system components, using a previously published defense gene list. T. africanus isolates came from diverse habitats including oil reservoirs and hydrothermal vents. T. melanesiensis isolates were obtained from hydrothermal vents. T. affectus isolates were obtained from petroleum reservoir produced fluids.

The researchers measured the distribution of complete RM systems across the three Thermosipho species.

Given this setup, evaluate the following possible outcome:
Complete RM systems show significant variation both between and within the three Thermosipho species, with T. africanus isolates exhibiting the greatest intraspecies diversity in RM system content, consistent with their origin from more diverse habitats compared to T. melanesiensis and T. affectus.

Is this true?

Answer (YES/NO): NO